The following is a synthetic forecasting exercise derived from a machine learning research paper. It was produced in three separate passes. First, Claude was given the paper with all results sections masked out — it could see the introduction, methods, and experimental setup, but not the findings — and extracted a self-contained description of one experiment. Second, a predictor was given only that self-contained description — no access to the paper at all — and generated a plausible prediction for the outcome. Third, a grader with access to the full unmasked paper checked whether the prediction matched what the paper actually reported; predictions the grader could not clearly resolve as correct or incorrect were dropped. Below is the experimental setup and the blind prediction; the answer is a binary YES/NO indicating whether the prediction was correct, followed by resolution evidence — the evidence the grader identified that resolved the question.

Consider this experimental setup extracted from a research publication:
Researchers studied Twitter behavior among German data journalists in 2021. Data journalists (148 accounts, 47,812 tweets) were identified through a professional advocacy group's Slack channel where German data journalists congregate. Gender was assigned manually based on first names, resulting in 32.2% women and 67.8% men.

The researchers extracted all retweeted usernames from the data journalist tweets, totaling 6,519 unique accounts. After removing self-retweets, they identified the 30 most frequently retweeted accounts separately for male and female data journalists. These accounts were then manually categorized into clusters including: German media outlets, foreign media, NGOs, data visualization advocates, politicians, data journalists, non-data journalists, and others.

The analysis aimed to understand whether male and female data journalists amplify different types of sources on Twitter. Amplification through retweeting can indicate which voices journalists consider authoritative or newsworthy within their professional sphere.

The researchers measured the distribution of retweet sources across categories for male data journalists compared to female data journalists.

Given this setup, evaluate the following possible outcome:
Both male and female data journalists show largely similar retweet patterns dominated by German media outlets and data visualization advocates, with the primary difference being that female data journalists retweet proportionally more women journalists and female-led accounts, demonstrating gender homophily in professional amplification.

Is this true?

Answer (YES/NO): NO